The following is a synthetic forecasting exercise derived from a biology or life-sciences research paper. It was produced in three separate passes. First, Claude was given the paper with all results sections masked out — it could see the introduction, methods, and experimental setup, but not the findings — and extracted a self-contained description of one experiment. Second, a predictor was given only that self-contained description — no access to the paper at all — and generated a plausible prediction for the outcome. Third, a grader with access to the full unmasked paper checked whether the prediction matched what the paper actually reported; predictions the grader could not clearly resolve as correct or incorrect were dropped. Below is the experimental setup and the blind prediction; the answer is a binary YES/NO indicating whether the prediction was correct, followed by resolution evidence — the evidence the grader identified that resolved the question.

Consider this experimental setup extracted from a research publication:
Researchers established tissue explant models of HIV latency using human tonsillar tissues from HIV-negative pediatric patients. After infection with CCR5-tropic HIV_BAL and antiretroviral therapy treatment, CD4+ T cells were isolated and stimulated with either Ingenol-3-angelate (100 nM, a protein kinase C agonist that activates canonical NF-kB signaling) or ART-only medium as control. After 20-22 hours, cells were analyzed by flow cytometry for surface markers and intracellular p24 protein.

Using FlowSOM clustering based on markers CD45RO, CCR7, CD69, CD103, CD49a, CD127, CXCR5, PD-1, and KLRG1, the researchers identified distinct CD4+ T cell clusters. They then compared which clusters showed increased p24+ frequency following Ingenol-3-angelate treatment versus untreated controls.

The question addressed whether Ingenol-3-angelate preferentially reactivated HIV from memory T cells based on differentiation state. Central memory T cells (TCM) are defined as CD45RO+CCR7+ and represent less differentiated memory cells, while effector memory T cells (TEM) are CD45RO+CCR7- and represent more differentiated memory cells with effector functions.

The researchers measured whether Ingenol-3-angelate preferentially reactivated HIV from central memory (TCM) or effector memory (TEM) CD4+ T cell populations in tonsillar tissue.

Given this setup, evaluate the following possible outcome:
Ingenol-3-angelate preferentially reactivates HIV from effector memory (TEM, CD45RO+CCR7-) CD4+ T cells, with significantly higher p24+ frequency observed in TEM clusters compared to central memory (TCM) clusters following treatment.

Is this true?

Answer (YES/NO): NO